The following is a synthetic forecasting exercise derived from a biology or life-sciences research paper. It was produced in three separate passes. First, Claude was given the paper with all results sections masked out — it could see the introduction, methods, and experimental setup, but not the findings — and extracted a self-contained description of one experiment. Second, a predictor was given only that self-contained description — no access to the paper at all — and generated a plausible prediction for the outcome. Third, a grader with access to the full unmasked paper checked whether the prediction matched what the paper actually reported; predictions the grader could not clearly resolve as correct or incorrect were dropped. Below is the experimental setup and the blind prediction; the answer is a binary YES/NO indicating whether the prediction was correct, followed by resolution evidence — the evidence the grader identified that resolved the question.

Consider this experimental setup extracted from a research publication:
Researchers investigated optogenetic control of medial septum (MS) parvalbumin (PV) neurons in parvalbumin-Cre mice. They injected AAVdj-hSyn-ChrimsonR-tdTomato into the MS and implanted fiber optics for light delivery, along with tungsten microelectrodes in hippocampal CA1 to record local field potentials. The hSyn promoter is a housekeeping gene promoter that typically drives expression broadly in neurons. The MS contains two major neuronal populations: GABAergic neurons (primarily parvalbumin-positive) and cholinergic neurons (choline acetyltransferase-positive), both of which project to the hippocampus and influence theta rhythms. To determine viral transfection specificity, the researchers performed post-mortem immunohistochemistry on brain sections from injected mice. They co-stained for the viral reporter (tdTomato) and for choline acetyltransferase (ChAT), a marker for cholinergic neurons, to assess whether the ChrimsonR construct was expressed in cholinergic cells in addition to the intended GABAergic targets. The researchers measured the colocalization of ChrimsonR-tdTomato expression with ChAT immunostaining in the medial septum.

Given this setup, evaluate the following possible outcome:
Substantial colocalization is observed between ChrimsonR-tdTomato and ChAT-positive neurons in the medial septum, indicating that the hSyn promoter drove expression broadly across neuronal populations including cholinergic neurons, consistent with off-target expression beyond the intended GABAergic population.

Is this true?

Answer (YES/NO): NO